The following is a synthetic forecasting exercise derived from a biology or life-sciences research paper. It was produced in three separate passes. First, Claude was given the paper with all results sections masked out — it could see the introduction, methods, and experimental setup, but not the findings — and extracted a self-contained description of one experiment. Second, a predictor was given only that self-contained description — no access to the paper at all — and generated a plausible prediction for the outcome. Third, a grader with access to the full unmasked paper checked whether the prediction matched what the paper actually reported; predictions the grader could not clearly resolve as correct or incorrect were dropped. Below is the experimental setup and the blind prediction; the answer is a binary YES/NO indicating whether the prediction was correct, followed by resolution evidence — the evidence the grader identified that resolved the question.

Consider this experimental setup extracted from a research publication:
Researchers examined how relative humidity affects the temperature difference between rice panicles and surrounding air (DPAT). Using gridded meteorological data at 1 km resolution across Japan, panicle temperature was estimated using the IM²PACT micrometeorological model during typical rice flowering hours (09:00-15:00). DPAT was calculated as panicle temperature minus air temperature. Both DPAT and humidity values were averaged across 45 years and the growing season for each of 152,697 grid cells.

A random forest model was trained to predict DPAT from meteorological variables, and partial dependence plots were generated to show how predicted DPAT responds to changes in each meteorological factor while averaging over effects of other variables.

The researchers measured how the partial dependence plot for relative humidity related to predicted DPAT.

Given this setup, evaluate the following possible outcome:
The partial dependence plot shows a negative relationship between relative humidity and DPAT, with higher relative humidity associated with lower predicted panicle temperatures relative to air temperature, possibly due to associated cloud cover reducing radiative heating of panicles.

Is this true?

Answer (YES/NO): NO